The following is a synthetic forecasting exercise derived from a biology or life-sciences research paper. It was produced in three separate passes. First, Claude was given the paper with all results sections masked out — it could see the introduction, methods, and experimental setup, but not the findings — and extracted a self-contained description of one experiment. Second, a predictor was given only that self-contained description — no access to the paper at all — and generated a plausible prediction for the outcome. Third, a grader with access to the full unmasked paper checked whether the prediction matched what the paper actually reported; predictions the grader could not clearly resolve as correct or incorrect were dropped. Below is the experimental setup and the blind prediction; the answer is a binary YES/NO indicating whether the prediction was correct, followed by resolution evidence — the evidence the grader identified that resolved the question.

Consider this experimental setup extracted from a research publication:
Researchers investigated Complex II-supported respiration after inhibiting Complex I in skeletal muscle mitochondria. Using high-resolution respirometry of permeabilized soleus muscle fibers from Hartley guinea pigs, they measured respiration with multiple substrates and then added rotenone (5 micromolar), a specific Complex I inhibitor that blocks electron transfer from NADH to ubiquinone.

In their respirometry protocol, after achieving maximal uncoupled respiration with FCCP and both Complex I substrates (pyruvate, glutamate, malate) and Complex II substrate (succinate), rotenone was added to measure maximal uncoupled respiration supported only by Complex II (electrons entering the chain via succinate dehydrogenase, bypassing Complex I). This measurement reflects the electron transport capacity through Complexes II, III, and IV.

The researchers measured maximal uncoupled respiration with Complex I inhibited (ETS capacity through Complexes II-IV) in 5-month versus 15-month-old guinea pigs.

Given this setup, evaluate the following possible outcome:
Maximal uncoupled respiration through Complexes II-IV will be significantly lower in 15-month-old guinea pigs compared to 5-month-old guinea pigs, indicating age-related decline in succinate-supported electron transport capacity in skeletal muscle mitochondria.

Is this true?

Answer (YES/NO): YES